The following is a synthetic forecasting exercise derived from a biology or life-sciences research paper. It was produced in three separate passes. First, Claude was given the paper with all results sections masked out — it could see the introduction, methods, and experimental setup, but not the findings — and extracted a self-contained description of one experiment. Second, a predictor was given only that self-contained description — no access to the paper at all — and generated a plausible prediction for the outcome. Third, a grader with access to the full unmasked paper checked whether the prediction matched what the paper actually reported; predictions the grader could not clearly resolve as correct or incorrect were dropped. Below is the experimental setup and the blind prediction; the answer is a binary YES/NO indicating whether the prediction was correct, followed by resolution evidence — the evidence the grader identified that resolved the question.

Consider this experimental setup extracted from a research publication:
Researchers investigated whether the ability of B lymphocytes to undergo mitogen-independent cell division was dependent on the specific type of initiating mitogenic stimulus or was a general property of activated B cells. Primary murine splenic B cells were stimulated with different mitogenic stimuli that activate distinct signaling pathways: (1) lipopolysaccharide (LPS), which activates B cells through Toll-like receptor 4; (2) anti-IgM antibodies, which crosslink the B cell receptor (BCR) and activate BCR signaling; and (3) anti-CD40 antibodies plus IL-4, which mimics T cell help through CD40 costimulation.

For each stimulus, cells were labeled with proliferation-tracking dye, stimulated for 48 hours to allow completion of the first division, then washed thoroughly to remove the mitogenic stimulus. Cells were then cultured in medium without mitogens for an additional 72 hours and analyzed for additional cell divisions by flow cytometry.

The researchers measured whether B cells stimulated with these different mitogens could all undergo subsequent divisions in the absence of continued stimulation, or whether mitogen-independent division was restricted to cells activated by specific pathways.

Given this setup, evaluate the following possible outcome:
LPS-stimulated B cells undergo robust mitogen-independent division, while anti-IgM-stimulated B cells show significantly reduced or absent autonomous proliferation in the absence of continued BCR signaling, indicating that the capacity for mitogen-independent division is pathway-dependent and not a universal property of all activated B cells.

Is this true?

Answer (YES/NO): NO